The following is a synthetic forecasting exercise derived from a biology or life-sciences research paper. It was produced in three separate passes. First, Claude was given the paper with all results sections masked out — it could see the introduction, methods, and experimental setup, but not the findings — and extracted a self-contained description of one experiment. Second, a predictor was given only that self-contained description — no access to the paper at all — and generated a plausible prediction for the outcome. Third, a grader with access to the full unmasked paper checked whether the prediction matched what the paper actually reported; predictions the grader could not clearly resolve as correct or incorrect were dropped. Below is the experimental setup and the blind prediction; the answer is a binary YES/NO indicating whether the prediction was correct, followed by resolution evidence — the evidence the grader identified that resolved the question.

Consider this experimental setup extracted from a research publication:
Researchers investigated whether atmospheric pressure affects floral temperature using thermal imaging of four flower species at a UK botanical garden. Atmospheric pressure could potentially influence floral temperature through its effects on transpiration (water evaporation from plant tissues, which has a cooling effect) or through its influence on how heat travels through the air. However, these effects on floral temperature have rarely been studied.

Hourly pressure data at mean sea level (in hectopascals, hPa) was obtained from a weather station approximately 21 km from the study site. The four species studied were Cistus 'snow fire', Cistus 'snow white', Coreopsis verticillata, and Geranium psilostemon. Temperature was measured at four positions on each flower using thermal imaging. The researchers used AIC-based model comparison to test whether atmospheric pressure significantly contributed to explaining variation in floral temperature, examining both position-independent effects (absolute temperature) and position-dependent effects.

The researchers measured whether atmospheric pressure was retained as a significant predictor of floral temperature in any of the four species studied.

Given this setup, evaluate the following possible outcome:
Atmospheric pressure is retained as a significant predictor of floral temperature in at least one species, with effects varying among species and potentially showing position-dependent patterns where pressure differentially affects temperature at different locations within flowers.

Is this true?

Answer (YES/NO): NO